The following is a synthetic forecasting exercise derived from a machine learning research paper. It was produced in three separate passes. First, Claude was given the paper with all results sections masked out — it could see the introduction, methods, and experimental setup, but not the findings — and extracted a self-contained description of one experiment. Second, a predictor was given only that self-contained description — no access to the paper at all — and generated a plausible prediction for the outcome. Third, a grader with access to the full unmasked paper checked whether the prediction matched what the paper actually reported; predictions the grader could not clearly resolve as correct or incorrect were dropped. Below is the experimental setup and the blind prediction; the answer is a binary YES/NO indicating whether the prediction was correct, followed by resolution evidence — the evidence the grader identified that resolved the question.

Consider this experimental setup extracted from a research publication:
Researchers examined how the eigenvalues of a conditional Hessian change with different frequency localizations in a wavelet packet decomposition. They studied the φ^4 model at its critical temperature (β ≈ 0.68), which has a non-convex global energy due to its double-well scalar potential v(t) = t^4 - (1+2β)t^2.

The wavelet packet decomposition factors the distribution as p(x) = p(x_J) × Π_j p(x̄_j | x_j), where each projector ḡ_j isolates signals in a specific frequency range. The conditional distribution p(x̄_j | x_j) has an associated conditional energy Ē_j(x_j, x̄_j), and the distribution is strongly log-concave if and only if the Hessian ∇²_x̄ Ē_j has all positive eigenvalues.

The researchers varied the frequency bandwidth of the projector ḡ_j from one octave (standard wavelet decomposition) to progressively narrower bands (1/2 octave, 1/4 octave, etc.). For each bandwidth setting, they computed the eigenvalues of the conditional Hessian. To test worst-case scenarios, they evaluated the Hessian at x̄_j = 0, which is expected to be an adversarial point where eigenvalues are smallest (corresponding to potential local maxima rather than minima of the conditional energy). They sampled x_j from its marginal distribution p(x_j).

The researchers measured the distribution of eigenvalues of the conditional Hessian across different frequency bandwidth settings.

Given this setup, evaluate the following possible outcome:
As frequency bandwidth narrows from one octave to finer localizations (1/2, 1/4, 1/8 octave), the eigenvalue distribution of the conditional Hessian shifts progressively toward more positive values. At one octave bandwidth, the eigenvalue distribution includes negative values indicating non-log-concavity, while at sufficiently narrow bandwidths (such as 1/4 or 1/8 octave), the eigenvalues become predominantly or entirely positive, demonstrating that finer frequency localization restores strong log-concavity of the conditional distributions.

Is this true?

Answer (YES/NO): YES